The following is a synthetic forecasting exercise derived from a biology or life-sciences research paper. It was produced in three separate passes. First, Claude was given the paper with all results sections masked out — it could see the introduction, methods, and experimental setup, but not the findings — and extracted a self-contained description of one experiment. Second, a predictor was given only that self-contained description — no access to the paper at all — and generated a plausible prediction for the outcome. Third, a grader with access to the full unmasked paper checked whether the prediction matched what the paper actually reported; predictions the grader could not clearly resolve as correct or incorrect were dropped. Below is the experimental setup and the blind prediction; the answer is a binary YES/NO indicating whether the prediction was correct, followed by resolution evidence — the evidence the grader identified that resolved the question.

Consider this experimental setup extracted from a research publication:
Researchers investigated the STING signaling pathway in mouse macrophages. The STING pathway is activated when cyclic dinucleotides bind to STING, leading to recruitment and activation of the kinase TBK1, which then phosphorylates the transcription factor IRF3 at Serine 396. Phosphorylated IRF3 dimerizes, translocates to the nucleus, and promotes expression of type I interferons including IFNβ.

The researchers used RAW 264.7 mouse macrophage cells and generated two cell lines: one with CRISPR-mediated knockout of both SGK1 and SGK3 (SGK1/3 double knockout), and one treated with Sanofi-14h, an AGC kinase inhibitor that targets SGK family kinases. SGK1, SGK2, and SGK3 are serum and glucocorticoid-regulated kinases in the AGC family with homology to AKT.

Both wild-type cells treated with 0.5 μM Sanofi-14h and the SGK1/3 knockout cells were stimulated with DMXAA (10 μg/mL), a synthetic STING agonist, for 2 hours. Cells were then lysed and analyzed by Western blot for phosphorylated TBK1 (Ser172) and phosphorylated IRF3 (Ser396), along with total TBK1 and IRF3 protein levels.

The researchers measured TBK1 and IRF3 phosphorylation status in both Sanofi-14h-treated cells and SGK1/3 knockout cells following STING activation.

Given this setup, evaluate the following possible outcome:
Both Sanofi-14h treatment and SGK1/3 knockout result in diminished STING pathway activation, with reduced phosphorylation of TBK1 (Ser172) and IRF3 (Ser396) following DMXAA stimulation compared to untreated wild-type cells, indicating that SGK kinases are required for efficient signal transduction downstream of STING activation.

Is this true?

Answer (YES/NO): NO